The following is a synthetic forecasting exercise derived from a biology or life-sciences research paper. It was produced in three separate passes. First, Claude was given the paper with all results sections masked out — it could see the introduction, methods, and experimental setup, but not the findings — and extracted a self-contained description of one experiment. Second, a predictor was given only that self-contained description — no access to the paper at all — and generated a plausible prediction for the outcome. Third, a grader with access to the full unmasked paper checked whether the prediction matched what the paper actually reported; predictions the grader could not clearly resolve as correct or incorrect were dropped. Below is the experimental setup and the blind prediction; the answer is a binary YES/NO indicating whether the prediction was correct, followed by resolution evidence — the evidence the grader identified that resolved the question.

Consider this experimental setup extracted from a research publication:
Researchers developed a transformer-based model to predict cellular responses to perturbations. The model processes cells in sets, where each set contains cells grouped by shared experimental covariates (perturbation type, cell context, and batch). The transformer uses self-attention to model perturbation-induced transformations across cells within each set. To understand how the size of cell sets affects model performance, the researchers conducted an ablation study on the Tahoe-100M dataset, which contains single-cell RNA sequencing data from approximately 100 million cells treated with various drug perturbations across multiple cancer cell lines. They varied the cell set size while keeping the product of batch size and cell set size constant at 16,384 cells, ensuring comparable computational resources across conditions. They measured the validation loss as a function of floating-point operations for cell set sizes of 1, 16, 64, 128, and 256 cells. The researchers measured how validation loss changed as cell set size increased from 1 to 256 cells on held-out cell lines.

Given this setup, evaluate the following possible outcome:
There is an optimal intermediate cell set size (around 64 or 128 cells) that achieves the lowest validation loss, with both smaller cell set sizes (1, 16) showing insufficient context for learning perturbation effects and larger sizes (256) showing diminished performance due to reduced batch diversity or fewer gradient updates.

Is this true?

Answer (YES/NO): NO